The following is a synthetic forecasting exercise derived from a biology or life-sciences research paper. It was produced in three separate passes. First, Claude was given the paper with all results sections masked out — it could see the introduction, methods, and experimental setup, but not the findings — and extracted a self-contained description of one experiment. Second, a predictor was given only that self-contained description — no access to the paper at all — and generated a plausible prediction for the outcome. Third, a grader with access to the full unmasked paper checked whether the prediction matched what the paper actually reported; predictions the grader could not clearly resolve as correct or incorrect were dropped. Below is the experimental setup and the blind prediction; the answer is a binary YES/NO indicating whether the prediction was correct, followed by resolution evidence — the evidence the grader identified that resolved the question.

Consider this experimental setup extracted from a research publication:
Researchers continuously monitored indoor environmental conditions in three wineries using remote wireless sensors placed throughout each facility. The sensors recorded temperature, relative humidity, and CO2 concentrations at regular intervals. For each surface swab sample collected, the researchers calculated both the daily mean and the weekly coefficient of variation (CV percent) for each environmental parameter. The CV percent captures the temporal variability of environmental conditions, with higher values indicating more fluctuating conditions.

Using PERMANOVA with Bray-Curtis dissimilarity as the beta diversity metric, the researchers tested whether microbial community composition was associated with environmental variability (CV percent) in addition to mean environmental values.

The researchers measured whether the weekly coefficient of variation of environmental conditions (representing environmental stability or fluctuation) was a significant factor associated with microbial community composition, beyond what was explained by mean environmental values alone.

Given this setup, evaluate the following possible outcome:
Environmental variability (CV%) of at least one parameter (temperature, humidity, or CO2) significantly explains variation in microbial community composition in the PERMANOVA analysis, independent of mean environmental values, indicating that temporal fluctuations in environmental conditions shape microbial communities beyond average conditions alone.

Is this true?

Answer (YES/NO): YES